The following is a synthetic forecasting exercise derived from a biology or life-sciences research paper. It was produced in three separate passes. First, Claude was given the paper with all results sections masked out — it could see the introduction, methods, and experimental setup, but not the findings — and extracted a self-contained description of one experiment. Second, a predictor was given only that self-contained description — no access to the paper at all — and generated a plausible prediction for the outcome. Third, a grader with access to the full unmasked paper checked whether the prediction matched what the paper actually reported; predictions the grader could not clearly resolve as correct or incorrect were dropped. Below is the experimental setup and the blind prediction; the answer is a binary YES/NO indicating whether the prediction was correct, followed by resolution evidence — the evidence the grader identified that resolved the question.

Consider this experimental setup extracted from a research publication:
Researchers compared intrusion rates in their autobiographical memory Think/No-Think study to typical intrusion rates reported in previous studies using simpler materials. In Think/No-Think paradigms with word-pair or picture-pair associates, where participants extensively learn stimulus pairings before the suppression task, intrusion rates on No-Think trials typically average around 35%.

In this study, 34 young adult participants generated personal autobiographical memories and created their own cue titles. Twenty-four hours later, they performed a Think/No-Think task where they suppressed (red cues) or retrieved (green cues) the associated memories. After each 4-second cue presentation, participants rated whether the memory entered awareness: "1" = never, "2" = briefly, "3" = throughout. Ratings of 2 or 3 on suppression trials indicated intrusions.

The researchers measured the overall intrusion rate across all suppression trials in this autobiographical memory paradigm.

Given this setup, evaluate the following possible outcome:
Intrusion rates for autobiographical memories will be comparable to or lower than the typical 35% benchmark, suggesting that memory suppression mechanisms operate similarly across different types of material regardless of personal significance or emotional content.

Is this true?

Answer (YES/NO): NO